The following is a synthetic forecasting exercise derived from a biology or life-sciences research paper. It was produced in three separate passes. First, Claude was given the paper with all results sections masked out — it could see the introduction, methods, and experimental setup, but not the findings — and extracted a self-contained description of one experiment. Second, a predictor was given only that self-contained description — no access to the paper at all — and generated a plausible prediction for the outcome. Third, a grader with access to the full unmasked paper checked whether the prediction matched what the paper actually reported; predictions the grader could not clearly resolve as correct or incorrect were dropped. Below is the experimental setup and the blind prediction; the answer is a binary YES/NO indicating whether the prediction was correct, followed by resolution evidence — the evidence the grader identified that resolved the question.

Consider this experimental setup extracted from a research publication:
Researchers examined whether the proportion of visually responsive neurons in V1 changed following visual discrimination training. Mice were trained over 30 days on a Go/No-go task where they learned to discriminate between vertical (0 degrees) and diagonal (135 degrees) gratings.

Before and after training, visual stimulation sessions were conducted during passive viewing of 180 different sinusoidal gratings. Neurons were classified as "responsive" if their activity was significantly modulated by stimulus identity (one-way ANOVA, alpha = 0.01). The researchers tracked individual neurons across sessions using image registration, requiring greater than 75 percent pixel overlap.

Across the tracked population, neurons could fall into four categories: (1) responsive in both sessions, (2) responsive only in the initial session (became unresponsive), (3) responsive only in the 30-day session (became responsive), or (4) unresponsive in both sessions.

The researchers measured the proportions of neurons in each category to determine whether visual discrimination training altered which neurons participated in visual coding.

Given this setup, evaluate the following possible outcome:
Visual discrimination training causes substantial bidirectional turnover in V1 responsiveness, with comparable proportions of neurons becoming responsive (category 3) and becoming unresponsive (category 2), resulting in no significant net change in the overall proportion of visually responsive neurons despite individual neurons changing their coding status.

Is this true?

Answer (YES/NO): NO